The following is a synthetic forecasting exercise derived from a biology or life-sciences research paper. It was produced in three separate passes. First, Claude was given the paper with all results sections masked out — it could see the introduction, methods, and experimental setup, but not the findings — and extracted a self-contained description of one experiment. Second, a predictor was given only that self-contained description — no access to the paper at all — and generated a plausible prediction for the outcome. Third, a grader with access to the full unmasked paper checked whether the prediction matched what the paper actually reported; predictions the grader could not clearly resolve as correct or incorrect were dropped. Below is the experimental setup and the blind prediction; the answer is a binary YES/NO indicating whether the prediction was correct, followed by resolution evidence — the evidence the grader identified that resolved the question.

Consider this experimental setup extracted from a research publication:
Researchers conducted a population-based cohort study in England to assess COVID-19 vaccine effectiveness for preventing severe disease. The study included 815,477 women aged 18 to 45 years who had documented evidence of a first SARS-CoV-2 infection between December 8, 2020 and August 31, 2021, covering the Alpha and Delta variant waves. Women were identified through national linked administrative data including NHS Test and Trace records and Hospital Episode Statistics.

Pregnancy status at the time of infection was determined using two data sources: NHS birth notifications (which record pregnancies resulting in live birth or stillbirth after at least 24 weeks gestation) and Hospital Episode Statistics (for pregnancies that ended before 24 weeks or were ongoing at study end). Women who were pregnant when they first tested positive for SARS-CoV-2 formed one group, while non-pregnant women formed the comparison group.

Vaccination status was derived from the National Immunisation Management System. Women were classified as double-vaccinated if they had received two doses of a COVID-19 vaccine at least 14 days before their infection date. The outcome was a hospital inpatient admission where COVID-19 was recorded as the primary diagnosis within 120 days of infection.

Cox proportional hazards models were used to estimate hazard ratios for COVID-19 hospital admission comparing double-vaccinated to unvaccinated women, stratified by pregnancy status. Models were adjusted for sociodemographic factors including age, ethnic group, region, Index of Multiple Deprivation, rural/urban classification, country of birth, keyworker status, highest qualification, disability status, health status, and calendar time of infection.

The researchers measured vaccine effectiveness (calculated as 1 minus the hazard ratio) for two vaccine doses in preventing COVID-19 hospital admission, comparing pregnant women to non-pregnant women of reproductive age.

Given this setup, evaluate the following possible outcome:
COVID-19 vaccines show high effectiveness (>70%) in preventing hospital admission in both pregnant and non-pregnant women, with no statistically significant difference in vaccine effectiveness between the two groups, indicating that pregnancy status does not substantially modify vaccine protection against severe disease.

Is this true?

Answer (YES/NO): YES